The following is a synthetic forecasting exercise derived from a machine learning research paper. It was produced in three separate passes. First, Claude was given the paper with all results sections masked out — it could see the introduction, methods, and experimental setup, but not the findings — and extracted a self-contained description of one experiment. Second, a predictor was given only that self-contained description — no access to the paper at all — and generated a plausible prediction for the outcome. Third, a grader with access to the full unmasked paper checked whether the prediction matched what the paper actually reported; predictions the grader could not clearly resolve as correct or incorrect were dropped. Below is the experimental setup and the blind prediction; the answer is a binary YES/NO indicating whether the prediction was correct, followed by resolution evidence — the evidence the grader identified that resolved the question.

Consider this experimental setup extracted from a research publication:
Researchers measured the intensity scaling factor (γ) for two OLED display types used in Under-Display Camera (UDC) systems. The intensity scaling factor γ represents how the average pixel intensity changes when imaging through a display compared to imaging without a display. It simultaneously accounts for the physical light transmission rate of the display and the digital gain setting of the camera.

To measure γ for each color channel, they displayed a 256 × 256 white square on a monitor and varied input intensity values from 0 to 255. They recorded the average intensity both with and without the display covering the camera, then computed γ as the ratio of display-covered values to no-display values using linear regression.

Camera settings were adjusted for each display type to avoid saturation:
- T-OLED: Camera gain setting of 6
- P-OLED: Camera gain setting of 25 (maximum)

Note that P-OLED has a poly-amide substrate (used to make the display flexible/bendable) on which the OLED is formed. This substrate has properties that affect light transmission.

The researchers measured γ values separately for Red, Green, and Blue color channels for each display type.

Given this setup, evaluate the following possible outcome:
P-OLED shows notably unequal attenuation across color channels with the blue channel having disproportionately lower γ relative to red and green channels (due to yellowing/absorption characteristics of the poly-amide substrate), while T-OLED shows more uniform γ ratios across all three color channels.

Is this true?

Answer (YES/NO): YES